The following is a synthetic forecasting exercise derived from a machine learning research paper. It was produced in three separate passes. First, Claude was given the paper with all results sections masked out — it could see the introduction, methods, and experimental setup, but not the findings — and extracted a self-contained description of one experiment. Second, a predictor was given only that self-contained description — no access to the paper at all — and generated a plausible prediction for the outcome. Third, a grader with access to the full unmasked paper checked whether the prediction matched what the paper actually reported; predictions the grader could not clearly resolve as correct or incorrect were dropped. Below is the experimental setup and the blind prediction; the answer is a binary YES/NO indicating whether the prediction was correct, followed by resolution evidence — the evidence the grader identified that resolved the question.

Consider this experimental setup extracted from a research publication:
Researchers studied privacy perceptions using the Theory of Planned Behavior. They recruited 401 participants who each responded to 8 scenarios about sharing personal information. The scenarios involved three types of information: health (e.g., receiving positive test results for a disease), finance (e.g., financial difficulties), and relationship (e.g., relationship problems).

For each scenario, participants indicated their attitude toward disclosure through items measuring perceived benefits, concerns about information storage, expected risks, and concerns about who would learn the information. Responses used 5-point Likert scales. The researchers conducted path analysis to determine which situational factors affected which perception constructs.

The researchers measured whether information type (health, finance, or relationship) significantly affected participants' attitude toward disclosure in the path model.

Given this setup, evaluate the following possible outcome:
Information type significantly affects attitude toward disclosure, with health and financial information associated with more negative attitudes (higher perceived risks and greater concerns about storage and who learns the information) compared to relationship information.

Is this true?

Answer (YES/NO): NO